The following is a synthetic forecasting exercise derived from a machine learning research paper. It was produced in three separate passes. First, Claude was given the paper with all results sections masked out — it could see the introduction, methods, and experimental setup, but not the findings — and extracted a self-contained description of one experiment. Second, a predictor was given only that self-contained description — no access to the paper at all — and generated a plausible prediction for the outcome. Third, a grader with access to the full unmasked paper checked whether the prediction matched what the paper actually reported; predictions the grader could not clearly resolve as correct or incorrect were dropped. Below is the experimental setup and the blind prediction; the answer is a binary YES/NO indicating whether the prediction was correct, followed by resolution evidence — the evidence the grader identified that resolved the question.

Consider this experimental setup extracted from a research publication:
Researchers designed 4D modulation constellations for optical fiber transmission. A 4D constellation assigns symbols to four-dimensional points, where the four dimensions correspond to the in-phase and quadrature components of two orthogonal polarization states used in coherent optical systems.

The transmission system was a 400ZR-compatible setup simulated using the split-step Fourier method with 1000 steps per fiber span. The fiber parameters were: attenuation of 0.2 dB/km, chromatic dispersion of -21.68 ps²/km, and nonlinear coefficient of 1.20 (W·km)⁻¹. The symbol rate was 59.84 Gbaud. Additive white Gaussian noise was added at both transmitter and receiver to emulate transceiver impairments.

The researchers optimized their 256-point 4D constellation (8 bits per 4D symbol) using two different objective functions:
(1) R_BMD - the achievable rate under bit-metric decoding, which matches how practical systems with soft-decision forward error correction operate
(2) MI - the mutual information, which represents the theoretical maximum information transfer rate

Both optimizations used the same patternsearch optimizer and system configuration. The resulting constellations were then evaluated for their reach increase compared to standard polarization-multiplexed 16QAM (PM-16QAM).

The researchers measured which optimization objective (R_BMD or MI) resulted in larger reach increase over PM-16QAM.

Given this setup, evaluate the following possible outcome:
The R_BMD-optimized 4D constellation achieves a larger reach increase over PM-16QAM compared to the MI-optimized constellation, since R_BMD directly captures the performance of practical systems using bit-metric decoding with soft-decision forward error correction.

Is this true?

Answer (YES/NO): NO